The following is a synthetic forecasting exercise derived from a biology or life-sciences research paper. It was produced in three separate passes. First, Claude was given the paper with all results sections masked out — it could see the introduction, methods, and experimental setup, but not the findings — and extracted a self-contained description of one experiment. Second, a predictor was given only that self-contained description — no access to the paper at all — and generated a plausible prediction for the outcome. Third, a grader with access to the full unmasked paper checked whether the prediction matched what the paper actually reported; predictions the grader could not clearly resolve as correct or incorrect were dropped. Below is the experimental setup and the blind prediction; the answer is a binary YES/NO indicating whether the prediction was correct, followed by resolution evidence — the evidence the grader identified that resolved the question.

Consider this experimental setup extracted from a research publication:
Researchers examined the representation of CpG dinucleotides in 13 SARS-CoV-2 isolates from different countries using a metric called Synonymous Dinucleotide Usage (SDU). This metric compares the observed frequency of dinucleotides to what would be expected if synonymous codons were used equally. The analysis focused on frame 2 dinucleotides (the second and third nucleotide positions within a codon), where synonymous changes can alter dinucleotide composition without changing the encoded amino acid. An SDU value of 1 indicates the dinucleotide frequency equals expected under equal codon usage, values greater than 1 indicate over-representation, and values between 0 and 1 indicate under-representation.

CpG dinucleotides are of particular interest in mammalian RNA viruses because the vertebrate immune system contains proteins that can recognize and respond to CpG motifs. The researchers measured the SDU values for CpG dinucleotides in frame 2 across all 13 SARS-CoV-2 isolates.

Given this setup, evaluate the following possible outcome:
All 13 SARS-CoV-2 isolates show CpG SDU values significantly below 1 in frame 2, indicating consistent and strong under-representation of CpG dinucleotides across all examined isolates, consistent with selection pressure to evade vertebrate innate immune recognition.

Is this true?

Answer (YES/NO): YES